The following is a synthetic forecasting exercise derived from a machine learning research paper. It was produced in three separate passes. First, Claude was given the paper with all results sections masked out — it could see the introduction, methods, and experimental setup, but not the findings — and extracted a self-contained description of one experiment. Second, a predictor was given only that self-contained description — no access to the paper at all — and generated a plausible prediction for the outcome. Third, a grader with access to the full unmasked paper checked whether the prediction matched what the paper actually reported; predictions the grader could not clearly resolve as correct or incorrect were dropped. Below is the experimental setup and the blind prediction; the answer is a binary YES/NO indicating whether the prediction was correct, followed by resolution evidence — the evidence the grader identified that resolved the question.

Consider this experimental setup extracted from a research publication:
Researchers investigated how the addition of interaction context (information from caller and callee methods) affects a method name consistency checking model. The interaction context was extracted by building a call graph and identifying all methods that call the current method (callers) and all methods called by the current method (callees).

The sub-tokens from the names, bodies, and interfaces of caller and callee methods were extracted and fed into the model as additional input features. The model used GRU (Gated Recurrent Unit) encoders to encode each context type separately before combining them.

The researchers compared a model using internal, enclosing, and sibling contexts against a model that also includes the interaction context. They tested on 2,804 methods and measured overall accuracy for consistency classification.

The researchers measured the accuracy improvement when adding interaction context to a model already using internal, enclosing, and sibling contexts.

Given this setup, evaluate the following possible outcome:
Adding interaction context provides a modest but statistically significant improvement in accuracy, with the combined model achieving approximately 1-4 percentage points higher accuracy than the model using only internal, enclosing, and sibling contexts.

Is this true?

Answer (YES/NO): NO